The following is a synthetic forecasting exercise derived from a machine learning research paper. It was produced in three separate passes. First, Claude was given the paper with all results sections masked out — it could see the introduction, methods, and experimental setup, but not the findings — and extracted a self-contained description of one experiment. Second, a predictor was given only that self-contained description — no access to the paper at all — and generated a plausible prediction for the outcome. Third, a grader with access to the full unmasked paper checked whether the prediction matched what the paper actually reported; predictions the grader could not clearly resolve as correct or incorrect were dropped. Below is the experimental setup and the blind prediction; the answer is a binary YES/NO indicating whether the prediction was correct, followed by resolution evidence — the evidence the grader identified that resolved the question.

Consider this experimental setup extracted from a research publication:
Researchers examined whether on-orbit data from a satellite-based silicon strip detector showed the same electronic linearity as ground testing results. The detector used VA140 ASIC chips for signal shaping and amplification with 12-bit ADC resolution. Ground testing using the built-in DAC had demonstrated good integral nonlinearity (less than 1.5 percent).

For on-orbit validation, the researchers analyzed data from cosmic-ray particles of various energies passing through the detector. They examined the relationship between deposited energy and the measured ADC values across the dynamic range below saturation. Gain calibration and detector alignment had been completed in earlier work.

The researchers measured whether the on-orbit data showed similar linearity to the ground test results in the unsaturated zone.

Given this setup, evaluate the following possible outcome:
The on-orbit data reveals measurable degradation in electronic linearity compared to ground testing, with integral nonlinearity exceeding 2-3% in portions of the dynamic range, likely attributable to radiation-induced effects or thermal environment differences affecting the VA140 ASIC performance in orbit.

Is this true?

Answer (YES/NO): NO